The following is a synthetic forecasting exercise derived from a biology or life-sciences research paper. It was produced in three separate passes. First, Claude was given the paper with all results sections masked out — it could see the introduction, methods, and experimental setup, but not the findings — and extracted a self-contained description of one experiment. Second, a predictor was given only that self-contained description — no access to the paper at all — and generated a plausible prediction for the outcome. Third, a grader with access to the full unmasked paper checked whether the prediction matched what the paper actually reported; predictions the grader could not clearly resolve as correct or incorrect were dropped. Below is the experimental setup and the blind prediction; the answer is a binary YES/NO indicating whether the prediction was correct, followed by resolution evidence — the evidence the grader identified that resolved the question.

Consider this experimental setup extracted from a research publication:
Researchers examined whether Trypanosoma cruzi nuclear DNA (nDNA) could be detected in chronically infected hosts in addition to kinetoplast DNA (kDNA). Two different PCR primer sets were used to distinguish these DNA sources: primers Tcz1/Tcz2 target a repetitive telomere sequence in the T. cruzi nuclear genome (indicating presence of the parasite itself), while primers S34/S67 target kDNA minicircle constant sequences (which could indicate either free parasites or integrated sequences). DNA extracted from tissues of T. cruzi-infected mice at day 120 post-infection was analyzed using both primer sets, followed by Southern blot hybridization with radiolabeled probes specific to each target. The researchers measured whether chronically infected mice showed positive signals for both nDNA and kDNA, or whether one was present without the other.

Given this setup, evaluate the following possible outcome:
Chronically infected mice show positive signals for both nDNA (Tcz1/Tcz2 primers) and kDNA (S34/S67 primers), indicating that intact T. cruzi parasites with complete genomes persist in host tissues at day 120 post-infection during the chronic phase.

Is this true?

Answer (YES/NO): YES